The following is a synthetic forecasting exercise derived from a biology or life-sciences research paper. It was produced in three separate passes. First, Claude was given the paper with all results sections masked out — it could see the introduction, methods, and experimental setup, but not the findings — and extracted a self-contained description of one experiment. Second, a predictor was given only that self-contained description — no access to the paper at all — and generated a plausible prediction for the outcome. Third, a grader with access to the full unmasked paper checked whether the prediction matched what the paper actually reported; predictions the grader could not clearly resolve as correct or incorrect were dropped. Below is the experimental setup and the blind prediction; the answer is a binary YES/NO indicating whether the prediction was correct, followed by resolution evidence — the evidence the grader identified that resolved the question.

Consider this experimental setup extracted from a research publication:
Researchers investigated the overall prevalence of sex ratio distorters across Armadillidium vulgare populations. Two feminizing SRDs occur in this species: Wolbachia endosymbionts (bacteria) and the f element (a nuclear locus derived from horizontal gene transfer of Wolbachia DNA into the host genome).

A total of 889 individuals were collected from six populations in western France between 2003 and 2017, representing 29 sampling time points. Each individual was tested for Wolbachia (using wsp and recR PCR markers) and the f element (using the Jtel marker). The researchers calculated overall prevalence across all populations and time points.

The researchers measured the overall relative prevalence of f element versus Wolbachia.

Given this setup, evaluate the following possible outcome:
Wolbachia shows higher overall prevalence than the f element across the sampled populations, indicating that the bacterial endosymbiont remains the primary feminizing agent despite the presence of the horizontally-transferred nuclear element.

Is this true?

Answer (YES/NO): NO